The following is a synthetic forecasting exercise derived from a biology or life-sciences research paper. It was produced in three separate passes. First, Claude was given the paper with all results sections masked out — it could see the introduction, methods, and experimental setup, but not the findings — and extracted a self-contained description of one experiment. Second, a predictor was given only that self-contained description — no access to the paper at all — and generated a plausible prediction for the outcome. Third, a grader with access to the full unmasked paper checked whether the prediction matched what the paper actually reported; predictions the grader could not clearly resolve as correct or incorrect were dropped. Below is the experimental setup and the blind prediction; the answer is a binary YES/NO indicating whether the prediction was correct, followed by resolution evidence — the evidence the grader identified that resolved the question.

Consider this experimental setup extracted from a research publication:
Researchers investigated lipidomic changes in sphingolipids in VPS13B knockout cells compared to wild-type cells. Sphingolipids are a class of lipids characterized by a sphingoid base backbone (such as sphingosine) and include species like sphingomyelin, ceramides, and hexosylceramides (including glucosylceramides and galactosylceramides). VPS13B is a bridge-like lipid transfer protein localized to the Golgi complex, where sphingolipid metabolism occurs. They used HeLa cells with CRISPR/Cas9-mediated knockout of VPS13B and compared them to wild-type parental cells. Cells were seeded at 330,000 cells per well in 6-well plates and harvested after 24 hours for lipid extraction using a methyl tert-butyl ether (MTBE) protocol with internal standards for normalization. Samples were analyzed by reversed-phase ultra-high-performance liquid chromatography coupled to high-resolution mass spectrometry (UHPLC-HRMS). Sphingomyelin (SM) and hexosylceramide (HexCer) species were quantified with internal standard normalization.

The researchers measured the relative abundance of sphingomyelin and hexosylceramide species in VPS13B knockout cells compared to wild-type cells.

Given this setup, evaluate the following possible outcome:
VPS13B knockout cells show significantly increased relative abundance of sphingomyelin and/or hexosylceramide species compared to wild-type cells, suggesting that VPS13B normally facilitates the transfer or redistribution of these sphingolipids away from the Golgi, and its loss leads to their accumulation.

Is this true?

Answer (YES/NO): NO